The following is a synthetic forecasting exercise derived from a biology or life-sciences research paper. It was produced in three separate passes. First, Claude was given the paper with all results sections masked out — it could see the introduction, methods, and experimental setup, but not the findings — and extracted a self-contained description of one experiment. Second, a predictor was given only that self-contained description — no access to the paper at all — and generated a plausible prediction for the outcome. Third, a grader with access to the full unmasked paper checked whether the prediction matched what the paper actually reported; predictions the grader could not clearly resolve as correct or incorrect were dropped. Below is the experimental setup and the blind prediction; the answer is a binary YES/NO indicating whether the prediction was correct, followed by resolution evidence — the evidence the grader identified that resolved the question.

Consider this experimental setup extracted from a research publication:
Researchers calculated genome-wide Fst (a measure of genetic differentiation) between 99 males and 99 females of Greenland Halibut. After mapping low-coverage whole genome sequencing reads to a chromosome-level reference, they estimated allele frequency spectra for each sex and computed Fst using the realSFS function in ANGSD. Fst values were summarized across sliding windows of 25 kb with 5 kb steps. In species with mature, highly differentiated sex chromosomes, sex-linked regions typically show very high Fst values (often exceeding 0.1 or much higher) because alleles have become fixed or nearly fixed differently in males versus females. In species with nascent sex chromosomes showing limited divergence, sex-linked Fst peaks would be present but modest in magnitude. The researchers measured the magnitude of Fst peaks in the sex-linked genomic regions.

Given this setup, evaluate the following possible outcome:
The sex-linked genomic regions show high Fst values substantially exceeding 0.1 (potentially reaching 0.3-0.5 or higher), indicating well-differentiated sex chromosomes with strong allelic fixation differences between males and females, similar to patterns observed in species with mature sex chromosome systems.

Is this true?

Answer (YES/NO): NO